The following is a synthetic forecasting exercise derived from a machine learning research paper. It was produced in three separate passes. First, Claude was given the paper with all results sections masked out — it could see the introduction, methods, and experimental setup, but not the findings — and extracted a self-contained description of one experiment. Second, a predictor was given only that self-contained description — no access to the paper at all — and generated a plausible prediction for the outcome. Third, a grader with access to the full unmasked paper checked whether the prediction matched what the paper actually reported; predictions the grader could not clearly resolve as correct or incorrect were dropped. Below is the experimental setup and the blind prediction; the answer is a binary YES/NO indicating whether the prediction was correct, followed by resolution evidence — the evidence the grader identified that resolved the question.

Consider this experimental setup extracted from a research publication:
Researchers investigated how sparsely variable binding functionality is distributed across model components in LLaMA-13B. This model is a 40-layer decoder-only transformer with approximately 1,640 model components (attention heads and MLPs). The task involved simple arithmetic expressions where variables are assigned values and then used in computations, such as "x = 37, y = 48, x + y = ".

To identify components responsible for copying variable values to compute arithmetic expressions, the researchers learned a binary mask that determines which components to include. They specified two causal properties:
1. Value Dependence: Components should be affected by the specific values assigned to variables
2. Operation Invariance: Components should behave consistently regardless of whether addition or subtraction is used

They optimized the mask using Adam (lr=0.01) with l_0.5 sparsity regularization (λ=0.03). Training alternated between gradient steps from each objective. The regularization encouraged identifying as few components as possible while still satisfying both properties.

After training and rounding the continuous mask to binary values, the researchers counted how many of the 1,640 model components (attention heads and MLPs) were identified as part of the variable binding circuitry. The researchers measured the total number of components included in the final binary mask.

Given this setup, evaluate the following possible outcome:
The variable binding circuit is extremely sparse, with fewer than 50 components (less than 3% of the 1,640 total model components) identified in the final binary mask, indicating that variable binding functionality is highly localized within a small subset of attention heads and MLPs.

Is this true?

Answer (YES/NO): YES